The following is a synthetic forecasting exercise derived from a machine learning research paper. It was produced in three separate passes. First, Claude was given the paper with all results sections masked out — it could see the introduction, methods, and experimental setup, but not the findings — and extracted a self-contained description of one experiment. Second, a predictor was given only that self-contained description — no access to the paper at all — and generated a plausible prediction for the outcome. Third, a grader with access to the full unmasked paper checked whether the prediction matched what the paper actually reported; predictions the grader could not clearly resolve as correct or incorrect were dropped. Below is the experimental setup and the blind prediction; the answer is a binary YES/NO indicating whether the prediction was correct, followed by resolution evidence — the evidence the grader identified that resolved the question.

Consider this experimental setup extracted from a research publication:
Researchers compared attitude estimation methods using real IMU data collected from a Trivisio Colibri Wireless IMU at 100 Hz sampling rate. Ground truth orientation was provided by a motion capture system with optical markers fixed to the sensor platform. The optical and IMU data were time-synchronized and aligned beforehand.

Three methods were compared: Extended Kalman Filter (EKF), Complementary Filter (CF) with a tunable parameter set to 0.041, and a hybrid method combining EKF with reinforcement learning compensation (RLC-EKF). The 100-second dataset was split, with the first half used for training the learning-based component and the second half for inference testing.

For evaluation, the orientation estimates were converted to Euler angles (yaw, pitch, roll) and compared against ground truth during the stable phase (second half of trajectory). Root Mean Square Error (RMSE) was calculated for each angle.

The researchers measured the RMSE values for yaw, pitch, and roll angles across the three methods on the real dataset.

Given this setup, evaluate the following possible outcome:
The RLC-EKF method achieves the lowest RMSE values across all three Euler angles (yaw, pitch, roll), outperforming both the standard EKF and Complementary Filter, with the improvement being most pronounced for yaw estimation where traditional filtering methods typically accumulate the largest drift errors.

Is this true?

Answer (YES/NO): NO